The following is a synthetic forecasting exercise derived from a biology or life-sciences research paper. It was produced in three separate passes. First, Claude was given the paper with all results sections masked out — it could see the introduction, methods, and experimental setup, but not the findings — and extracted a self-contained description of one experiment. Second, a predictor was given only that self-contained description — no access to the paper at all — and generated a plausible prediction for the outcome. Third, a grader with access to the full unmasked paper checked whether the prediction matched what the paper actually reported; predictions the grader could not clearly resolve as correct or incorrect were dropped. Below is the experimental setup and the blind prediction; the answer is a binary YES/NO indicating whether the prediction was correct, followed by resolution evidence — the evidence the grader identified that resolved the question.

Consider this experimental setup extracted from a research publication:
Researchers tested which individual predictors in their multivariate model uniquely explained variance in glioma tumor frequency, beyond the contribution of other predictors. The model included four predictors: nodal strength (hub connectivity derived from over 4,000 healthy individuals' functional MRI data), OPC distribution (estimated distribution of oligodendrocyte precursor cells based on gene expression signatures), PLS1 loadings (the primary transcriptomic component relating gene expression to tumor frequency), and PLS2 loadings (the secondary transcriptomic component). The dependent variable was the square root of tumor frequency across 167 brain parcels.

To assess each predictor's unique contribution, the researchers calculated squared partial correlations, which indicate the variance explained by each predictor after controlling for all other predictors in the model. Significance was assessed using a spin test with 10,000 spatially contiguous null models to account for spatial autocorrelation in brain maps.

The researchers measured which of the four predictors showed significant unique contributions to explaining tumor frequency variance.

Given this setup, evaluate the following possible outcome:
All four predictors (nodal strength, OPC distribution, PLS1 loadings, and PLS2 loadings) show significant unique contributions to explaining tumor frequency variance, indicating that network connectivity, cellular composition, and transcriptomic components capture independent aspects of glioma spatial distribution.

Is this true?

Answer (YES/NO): YES